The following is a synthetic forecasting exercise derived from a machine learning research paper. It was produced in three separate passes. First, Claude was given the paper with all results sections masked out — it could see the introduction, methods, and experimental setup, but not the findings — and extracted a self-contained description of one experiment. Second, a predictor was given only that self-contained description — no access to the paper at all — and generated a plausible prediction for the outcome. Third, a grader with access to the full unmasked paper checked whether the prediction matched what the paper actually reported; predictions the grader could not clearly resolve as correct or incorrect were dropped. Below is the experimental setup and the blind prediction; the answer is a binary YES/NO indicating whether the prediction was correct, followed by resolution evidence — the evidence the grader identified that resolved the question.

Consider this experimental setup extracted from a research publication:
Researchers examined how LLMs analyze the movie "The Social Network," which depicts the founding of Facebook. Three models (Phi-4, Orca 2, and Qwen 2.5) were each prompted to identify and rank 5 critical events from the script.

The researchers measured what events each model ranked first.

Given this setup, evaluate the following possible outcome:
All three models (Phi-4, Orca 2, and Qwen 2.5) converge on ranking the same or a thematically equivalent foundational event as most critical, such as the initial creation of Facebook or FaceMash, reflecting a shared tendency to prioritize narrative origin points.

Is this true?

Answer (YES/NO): YES